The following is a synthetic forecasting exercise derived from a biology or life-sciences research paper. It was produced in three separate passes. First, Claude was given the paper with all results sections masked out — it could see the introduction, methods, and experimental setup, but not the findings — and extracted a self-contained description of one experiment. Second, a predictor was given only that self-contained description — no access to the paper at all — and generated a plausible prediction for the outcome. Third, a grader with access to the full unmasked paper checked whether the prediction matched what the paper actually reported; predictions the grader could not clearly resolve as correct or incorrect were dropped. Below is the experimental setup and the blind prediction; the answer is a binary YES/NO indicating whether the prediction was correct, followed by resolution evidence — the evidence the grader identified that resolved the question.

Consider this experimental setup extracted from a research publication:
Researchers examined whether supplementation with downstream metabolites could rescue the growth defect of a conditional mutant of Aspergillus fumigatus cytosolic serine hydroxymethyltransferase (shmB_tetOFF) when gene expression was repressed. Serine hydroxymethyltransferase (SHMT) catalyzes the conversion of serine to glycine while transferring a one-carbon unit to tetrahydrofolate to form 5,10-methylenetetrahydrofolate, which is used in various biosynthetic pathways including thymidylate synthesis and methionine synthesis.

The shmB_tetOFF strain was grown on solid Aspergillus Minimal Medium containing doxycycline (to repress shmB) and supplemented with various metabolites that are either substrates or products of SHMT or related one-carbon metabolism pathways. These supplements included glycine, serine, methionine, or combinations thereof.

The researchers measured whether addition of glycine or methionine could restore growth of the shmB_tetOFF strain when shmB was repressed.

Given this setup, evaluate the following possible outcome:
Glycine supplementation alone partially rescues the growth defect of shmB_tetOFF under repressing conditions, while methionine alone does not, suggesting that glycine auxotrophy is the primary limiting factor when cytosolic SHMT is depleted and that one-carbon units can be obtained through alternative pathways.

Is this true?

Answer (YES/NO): NO